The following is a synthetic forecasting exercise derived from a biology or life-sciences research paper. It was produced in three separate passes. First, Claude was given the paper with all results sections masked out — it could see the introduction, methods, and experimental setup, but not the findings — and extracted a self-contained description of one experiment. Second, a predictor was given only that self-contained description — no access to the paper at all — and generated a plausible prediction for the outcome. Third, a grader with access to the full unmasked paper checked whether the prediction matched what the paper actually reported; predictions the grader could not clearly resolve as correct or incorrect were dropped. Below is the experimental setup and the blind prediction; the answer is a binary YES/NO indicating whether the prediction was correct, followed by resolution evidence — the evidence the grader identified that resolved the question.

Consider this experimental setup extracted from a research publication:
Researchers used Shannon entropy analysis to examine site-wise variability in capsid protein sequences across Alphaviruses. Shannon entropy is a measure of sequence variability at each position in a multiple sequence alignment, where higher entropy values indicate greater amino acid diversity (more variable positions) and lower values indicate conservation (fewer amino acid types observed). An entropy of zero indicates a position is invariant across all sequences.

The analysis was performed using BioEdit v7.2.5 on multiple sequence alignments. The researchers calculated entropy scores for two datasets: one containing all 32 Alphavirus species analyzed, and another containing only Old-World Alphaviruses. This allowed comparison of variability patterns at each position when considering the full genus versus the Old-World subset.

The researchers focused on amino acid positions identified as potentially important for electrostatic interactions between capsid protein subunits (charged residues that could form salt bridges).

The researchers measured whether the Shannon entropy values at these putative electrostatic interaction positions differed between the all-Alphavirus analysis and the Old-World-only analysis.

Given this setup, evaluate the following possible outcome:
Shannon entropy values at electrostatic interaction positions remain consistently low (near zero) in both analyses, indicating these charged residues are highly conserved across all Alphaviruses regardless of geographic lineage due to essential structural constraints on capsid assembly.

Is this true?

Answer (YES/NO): NO